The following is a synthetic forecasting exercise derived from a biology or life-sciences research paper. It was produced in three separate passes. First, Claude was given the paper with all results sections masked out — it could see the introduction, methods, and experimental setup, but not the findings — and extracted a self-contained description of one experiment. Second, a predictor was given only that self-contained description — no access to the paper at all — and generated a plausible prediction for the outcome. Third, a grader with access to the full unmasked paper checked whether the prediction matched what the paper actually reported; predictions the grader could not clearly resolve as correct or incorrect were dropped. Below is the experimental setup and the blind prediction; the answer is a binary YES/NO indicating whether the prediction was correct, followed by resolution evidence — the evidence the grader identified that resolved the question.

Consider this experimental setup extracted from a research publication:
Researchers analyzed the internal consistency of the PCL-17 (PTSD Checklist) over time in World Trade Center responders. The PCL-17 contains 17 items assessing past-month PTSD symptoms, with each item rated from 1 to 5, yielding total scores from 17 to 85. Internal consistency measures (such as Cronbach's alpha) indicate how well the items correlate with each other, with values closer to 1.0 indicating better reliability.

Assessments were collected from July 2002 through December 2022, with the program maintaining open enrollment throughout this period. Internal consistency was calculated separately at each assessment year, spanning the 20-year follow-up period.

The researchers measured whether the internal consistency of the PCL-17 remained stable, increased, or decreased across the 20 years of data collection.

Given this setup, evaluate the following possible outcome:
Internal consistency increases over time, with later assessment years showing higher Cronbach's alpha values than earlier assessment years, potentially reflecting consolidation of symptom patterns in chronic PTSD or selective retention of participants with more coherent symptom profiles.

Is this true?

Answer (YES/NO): NO